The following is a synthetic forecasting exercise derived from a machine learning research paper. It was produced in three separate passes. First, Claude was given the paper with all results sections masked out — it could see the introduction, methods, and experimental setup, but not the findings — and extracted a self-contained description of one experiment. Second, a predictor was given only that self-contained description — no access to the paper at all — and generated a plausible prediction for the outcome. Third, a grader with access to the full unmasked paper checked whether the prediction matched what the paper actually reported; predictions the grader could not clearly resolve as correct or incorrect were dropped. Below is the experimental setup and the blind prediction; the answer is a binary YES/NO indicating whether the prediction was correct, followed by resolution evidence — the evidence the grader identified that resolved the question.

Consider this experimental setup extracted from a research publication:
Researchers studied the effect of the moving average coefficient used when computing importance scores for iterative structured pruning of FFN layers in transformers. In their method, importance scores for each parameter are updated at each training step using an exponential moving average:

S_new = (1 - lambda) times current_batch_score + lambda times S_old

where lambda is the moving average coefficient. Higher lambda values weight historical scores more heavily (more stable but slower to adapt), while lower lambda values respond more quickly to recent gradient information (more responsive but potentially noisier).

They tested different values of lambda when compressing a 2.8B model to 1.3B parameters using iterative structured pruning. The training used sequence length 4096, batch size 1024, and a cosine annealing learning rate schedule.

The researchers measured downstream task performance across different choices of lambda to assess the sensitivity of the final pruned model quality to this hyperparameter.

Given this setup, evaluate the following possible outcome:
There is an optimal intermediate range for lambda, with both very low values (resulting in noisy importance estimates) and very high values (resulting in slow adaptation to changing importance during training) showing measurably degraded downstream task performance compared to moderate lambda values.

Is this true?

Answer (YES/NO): NO